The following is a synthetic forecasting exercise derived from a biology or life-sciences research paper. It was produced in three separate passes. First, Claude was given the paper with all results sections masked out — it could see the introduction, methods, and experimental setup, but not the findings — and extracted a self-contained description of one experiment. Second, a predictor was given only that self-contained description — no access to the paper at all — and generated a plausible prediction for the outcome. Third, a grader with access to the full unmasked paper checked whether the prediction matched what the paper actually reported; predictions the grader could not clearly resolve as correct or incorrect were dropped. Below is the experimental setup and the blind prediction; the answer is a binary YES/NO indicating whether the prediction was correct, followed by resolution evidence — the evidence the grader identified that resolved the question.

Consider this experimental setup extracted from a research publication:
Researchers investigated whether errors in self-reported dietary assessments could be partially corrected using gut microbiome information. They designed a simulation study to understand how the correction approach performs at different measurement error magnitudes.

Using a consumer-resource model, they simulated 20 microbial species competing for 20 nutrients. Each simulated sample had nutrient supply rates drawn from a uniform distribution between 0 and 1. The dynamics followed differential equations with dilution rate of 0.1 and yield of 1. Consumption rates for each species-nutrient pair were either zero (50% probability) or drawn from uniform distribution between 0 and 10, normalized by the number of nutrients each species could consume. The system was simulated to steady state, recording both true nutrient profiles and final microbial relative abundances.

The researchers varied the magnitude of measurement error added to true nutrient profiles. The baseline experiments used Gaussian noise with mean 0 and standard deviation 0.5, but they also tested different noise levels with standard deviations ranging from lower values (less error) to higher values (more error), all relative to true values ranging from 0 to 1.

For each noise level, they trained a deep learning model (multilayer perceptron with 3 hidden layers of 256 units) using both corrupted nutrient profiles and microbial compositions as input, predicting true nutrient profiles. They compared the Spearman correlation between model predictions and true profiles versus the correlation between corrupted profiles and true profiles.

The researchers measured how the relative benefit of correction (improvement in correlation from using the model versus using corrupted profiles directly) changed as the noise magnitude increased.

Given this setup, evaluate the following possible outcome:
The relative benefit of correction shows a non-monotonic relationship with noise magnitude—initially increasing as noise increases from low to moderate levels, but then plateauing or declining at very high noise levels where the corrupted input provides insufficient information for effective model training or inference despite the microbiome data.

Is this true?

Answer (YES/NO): NO